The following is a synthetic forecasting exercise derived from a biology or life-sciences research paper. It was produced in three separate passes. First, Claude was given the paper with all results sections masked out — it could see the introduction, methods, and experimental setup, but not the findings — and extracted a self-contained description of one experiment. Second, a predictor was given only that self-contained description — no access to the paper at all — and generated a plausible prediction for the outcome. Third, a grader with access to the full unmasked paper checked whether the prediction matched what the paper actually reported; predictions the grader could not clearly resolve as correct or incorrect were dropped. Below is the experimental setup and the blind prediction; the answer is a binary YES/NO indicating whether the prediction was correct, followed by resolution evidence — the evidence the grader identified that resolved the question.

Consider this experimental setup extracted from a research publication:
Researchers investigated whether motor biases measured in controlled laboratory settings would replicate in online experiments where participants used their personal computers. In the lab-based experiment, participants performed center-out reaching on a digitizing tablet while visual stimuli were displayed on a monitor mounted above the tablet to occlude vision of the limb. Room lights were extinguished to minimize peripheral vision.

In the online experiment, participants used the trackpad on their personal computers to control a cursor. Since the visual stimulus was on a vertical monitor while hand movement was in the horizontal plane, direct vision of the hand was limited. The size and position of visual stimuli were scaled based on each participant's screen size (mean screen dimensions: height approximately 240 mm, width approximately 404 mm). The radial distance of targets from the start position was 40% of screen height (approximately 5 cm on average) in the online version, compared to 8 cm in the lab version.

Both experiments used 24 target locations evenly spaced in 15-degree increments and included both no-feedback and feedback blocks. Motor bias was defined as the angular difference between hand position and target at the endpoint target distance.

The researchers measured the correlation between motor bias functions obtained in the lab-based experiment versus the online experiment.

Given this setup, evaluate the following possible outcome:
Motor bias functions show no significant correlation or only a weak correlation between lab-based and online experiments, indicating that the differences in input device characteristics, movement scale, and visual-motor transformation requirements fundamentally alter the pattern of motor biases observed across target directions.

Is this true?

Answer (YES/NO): NO